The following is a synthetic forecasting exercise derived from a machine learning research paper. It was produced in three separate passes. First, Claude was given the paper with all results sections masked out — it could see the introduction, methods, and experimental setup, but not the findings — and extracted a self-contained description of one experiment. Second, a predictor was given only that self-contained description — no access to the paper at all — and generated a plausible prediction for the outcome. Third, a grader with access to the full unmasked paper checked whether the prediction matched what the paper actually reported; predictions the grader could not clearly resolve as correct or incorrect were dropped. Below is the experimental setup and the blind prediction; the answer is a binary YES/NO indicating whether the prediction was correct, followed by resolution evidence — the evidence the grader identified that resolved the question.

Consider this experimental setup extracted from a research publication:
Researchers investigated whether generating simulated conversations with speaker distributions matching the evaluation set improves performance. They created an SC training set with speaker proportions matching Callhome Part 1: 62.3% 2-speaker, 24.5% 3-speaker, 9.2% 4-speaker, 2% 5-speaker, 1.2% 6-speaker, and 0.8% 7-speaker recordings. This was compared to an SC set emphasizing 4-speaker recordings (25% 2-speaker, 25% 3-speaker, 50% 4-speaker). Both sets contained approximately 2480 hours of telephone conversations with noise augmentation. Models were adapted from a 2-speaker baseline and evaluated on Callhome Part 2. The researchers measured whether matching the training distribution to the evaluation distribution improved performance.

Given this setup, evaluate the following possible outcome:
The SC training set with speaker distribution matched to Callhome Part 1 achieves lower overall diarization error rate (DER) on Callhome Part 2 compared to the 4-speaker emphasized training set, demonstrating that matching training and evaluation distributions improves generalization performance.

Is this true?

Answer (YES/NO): NO